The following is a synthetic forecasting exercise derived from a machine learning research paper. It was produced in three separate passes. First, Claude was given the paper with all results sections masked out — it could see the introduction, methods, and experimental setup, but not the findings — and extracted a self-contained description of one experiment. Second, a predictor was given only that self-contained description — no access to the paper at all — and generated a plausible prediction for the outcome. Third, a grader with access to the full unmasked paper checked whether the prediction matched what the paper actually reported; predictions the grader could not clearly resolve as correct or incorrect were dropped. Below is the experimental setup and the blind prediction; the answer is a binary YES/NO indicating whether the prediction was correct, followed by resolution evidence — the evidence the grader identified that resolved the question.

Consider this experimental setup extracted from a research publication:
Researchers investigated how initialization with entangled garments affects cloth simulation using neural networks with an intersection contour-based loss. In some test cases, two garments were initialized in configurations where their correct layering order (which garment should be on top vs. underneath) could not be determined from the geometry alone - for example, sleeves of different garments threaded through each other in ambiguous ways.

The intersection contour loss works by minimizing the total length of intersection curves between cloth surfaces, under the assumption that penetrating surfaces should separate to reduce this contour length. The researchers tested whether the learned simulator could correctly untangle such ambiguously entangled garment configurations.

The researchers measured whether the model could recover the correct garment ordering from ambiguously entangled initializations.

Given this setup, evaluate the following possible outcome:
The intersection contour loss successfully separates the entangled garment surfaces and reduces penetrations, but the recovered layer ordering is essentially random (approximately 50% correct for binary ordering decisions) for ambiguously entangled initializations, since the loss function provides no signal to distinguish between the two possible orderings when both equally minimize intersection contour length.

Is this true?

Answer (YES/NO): NO